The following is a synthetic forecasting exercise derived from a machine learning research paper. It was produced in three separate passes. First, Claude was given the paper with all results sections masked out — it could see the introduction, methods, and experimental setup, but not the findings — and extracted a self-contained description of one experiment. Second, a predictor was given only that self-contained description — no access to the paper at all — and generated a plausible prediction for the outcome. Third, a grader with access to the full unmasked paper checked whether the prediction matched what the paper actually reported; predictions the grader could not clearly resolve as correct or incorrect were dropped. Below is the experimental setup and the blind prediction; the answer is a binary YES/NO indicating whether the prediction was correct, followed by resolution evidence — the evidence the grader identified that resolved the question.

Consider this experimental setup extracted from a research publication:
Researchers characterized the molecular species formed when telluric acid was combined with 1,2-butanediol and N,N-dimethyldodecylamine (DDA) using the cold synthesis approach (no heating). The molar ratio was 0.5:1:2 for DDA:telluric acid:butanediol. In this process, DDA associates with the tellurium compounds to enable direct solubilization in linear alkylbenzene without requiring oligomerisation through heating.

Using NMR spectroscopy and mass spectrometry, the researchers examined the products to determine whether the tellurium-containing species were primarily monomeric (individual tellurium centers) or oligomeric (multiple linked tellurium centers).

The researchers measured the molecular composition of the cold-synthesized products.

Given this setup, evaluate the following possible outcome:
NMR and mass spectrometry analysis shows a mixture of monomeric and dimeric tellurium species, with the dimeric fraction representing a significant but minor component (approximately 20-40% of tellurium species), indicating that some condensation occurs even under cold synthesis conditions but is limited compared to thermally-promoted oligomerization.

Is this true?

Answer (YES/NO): NO